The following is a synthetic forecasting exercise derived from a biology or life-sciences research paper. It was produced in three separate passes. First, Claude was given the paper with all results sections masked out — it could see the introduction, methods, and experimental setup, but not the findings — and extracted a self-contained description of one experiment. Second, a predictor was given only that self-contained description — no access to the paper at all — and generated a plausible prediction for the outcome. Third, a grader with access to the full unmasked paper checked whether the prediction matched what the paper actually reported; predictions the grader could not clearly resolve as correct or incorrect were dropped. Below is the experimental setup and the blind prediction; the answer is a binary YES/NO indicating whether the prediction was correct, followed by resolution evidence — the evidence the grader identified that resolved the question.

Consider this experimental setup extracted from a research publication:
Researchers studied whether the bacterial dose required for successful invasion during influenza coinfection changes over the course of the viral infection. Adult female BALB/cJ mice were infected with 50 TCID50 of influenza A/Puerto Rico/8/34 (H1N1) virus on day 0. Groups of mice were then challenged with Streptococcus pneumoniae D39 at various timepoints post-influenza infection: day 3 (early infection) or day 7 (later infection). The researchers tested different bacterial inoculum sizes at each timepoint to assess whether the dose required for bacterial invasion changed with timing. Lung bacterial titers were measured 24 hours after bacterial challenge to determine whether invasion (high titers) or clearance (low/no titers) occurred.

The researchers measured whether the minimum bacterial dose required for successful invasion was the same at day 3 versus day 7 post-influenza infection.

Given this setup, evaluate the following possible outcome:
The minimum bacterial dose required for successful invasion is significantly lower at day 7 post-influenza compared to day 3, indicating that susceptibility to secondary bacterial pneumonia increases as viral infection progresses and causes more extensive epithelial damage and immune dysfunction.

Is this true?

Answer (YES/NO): YES